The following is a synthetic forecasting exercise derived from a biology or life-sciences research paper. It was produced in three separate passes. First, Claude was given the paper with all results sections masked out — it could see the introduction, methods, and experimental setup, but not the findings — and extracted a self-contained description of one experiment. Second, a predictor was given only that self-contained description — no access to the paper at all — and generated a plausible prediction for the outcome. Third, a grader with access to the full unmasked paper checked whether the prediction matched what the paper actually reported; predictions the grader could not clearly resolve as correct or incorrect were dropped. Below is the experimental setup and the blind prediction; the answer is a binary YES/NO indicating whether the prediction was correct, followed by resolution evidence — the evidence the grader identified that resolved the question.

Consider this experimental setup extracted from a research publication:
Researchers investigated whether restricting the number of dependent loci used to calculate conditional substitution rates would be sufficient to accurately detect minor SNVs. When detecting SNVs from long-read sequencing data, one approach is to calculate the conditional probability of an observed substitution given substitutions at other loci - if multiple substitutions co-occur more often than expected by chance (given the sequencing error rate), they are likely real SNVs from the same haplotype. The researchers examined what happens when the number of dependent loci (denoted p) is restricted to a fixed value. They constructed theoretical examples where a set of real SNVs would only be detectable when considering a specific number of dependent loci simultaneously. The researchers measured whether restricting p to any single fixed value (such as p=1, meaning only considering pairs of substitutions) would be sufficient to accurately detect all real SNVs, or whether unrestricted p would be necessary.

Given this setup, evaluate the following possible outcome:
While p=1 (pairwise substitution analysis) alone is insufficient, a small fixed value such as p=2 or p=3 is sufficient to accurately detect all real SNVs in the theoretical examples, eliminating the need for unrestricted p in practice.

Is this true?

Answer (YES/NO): NO